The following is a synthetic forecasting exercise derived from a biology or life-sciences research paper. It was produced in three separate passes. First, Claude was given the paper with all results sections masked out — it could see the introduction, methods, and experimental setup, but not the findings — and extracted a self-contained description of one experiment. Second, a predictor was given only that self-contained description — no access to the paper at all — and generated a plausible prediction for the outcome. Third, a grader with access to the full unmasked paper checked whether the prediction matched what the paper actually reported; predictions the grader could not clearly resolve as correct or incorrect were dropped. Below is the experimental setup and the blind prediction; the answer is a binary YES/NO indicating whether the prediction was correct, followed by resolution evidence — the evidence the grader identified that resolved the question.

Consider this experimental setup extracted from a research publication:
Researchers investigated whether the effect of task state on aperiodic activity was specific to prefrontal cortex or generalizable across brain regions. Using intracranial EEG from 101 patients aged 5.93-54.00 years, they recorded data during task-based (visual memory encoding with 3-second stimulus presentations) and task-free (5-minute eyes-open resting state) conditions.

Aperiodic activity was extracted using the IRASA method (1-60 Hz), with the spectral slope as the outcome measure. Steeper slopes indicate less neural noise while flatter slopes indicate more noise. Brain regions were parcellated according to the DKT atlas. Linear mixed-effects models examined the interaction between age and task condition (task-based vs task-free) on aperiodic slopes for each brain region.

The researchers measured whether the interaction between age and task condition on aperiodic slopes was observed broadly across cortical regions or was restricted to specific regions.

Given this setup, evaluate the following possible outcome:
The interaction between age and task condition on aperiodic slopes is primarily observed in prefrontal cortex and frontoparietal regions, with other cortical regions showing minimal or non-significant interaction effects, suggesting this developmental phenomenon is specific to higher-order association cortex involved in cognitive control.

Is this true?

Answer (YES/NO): NO